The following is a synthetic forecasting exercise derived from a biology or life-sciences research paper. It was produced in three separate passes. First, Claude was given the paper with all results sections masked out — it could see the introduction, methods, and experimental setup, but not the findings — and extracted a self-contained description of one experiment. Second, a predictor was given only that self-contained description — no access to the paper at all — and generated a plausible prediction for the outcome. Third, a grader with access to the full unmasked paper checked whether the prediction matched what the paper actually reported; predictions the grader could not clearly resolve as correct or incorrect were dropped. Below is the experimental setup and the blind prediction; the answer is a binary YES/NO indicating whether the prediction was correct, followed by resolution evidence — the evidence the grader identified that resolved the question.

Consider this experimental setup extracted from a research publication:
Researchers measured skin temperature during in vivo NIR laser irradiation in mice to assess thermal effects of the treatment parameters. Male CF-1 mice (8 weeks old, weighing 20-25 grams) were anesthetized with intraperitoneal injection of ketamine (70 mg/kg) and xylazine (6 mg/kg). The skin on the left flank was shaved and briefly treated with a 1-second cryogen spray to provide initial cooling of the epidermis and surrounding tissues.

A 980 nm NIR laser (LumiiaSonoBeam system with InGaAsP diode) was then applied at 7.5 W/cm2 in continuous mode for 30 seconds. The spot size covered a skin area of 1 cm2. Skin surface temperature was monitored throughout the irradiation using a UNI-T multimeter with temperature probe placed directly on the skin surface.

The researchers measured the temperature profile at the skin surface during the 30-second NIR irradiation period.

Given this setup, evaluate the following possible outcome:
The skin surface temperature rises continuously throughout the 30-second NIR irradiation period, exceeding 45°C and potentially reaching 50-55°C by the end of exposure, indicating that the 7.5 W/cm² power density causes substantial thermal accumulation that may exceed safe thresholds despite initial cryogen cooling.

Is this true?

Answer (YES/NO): NO